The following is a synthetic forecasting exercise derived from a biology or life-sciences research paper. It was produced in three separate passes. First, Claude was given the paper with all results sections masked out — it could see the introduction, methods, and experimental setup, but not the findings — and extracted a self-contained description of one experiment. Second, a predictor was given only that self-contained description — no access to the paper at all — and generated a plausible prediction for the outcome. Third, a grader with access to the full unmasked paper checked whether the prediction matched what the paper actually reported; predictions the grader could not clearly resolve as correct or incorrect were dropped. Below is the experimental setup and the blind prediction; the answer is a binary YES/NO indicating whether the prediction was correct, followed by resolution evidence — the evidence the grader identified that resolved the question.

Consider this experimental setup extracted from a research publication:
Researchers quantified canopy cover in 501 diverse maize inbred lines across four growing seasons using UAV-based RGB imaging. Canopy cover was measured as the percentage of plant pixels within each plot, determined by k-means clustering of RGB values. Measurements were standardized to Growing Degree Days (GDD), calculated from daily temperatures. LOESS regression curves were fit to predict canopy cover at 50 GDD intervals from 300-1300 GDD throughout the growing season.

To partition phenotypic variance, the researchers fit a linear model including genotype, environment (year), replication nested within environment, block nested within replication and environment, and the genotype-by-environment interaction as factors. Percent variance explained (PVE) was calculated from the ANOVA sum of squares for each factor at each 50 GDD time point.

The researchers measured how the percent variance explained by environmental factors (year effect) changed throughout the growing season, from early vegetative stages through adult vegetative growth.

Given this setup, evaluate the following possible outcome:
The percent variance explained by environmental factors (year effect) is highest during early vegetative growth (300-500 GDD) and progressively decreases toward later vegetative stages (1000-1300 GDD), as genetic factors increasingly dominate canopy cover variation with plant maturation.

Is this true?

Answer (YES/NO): NO